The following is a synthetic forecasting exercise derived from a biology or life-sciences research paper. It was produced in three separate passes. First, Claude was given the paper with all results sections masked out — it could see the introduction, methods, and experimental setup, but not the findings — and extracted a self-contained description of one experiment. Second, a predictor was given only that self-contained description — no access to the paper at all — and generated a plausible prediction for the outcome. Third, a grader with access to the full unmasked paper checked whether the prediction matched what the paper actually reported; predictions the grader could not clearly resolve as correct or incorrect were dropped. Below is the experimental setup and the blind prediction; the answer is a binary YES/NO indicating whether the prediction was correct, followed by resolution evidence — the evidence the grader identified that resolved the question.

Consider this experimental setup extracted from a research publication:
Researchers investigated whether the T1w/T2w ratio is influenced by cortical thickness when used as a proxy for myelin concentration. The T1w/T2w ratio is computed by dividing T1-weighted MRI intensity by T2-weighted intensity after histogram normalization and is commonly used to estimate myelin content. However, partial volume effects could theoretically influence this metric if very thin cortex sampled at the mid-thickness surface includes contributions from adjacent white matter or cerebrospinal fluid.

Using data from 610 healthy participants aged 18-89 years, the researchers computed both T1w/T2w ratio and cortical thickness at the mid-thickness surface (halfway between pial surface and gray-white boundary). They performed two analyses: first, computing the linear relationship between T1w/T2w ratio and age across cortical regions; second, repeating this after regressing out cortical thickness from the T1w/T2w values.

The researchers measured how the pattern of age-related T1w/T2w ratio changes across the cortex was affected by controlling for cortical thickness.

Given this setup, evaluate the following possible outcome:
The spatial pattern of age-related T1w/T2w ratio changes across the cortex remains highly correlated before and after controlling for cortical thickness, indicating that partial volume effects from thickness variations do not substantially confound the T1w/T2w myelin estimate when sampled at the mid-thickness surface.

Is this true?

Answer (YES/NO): NO